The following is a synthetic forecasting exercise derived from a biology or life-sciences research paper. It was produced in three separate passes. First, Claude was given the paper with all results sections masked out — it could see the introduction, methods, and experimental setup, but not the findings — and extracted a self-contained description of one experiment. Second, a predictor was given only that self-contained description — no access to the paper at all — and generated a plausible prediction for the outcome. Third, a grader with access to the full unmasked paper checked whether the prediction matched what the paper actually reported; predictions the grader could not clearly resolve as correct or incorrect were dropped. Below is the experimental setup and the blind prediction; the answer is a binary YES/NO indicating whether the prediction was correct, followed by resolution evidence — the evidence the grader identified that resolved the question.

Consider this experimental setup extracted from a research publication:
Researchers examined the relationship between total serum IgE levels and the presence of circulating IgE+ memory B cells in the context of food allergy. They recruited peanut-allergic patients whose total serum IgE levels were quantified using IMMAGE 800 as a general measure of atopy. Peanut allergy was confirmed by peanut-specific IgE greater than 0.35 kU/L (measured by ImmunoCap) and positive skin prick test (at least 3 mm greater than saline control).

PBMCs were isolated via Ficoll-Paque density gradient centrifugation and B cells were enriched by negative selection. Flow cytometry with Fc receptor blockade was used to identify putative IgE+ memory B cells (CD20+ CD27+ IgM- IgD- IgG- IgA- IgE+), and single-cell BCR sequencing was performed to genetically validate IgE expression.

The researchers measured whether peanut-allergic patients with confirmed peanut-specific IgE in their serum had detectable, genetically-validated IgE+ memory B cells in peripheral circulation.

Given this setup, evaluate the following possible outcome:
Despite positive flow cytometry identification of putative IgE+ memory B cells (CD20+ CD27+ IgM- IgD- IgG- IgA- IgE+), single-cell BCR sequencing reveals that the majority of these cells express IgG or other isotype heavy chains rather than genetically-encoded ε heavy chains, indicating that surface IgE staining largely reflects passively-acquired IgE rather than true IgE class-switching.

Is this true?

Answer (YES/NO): YES